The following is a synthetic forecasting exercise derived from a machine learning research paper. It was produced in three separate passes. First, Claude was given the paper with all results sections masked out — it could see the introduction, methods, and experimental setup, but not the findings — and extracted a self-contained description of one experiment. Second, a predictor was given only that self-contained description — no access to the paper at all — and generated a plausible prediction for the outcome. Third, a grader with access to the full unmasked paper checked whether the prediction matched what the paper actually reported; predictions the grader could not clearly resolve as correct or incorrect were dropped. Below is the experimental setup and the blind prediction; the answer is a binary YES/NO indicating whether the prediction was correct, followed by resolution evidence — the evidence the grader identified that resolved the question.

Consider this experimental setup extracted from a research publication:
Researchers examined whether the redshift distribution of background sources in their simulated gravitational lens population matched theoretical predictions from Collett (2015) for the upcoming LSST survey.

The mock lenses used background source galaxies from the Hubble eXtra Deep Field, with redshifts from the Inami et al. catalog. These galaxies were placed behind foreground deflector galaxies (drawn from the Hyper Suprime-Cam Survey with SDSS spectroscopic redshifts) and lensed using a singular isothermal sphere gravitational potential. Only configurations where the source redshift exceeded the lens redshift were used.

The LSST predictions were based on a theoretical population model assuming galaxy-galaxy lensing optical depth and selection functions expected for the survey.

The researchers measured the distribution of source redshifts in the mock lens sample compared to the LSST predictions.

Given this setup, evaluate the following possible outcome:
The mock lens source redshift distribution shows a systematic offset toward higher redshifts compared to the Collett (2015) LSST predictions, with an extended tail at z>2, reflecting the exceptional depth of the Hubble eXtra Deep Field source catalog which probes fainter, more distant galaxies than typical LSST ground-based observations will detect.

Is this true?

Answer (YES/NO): NO